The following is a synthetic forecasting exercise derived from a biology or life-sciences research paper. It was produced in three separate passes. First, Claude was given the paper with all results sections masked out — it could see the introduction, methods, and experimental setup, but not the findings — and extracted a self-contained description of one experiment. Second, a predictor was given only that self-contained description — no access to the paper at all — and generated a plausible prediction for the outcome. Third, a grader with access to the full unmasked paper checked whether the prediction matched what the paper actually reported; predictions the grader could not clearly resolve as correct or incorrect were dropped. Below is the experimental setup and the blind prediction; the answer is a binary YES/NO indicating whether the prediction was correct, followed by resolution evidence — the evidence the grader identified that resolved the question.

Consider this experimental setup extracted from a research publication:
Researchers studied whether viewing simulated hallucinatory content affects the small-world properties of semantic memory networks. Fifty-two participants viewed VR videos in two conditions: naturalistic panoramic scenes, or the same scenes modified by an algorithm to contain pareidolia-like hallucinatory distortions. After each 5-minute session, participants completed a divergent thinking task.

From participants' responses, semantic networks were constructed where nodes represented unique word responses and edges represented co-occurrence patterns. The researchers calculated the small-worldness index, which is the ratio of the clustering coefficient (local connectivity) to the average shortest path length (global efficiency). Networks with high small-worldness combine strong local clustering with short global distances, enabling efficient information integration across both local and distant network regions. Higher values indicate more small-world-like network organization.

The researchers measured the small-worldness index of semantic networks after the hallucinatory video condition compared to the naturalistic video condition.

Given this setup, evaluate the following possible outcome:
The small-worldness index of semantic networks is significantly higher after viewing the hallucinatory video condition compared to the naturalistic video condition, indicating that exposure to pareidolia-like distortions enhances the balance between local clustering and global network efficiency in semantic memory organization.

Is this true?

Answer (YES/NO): YES